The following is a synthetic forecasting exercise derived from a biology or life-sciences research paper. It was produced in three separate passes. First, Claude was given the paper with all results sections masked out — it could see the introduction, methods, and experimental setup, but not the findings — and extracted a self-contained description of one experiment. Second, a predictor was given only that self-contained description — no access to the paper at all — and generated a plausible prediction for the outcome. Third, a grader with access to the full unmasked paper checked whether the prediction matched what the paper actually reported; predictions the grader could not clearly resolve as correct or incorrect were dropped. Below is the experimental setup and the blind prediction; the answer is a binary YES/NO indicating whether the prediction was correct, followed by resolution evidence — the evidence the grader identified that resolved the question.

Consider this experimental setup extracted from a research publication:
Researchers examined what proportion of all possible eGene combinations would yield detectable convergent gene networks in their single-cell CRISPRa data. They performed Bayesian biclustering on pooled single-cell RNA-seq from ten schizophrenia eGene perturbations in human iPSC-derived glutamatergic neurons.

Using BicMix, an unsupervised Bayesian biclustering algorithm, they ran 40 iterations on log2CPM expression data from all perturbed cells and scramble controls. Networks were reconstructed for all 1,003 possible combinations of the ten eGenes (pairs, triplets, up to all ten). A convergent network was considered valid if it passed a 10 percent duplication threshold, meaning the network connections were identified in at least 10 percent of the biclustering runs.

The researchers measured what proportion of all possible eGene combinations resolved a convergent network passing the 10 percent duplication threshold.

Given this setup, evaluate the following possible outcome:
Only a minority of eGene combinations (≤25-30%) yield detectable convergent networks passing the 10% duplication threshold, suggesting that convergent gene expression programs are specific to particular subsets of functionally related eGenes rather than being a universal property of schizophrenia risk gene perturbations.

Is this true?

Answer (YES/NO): NO